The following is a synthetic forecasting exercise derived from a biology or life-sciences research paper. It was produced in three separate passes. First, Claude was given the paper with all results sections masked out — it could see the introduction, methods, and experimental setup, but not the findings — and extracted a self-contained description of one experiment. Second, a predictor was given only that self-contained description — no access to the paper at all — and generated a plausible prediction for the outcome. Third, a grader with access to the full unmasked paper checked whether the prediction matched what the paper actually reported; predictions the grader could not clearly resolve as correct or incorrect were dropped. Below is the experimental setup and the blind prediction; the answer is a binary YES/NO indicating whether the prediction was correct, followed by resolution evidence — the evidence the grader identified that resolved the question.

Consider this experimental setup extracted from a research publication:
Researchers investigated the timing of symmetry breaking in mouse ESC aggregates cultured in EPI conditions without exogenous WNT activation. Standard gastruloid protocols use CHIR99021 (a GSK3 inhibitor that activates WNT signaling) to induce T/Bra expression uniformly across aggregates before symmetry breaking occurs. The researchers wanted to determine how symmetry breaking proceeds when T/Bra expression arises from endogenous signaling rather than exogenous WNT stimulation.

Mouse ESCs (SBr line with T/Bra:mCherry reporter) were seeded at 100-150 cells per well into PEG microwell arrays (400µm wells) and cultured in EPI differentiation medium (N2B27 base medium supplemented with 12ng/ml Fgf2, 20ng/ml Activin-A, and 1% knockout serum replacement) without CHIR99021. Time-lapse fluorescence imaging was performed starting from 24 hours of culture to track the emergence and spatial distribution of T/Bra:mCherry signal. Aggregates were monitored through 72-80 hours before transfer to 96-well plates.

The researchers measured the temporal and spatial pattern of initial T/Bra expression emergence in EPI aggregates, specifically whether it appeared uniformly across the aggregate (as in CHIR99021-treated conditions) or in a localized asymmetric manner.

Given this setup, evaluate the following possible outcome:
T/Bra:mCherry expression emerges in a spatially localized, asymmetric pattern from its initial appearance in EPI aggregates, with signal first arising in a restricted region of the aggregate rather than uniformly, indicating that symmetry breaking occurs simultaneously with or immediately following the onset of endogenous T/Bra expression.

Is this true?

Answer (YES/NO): NO